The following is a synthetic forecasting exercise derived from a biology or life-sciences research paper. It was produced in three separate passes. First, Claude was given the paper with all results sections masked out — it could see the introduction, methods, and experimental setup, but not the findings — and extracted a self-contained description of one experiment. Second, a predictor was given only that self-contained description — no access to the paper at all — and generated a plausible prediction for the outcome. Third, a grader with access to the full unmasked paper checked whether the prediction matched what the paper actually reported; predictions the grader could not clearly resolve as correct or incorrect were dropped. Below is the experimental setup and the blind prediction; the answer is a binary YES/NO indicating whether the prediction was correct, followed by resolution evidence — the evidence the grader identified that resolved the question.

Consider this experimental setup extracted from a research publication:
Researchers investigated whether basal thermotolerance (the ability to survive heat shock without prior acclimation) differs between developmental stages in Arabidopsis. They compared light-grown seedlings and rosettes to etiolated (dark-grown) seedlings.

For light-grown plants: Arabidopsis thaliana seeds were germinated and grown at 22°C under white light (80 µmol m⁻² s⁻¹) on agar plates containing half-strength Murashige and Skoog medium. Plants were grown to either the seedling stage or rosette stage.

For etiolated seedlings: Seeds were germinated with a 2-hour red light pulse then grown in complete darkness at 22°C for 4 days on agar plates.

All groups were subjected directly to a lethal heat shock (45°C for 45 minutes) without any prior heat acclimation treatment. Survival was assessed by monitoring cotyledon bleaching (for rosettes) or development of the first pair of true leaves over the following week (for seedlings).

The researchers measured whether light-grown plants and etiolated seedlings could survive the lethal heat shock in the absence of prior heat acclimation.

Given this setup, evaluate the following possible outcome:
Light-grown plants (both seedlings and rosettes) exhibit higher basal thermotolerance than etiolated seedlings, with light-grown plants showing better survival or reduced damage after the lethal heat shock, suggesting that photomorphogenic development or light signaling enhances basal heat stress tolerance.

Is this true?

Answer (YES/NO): YES